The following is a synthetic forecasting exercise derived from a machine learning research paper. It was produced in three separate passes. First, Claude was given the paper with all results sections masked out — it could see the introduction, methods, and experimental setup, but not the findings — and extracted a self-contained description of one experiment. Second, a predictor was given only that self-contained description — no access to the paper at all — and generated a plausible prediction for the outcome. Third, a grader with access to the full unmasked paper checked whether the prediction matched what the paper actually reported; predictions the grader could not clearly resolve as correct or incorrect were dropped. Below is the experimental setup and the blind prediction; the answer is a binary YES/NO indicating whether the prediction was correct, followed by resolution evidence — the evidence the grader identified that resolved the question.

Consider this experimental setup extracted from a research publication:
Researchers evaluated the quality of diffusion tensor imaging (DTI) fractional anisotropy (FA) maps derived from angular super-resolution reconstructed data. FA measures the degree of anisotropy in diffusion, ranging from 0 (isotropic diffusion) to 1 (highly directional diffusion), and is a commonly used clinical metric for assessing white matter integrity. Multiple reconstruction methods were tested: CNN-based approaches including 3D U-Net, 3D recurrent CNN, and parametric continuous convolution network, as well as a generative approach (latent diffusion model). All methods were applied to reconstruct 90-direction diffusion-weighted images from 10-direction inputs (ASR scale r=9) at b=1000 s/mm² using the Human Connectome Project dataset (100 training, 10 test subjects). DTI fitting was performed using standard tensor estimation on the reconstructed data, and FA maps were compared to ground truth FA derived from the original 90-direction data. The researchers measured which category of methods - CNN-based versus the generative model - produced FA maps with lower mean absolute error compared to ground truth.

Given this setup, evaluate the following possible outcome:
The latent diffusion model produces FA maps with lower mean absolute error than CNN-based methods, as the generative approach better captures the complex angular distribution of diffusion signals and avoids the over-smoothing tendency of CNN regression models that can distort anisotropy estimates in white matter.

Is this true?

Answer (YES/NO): NO